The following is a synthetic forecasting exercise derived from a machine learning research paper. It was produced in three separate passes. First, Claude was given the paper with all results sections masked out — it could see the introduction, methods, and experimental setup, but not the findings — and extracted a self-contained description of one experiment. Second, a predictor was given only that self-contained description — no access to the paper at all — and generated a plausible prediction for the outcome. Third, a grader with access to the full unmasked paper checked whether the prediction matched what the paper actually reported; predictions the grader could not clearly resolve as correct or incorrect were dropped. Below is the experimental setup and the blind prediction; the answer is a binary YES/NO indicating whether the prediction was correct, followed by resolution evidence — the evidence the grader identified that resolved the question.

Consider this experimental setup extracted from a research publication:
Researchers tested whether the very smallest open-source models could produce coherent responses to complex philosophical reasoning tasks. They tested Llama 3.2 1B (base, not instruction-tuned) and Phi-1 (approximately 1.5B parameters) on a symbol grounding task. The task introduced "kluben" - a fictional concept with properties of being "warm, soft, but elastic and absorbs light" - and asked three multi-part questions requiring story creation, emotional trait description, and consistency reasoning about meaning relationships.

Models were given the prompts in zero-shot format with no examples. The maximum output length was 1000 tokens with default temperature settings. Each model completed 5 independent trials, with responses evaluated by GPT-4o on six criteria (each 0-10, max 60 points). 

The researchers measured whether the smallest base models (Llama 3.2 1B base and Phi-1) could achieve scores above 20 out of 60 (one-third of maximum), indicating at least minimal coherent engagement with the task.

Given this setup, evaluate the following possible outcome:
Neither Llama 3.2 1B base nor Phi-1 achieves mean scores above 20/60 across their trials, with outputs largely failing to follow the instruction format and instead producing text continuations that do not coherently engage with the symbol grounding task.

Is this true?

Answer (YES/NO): YES